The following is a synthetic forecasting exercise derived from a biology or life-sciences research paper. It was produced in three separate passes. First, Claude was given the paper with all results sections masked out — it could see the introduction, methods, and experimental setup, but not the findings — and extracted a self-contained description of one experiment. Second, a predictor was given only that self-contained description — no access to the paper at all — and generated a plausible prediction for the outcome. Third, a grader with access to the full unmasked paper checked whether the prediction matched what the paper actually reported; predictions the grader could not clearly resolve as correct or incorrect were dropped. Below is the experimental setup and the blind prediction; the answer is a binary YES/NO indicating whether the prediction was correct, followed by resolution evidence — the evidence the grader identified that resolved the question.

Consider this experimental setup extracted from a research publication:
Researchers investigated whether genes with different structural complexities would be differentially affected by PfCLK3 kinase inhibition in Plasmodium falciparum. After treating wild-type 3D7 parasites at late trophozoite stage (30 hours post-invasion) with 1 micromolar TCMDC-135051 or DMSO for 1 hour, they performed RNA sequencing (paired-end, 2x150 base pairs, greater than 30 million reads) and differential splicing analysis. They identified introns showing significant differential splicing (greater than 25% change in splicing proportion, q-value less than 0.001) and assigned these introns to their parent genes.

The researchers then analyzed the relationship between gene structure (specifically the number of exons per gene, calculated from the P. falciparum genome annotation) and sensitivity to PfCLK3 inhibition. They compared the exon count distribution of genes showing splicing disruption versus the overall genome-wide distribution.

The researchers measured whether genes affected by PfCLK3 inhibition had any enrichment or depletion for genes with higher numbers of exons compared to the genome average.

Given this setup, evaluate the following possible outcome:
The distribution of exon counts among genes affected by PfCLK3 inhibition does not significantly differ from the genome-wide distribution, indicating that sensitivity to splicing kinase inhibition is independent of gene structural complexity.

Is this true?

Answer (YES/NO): NO